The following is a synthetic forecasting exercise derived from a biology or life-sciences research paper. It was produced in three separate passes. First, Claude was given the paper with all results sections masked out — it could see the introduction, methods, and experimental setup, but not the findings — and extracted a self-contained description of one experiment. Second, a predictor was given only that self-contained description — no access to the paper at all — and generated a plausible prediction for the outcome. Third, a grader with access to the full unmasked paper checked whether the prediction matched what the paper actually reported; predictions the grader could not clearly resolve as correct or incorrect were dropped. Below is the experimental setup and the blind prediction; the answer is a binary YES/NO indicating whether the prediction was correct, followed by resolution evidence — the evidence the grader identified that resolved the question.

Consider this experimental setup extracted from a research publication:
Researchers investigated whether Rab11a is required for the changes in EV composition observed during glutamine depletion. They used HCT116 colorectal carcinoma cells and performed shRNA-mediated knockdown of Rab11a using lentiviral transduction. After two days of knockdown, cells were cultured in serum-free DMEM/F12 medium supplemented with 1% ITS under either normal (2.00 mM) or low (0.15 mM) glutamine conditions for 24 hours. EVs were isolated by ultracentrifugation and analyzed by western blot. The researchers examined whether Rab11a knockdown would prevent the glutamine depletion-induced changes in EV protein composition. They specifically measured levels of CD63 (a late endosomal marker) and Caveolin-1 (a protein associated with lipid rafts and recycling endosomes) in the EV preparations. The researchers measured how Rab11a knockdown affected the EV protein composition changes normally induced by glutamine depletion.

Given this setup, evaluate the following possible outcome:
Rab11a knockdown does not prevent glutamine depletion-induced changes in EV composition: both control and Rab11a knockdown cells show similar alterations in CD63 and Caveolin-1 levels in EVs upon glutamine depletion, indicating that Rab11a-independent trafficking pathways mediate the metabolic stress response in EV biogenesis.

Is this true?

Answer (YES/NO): NO